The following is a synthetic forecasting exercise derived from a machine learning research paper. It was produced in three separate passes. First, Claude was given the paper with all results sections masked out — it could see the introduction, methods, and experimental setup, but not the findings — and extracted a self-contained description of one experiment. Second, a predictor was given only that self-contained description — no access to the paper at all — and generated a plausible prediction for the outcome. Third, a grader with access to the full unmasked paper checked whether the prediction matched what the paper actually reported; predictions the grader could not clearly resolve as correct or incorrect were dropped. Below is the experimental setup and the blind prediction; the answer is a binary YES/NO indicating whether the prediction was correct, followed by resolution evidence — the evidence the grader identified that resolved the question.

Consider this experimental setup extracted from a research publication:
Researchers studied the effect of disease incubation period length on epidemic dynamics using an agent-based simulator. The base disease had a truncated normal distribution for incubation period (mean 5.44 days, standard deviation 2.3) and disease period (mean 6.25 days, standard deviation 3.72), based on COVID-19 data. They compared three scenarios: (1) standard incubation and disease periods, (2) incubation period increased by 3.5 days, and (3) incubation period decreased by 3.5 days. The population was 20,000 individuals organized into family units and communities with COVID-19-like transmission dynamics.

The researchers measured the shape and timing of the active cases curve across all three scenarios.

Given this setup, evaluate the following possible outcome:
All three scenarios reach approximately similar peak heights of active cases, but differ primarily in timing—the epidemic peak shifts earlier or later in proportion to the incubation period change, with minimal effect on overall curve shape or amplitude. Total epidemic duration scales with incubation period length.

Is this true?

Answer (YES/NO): NO